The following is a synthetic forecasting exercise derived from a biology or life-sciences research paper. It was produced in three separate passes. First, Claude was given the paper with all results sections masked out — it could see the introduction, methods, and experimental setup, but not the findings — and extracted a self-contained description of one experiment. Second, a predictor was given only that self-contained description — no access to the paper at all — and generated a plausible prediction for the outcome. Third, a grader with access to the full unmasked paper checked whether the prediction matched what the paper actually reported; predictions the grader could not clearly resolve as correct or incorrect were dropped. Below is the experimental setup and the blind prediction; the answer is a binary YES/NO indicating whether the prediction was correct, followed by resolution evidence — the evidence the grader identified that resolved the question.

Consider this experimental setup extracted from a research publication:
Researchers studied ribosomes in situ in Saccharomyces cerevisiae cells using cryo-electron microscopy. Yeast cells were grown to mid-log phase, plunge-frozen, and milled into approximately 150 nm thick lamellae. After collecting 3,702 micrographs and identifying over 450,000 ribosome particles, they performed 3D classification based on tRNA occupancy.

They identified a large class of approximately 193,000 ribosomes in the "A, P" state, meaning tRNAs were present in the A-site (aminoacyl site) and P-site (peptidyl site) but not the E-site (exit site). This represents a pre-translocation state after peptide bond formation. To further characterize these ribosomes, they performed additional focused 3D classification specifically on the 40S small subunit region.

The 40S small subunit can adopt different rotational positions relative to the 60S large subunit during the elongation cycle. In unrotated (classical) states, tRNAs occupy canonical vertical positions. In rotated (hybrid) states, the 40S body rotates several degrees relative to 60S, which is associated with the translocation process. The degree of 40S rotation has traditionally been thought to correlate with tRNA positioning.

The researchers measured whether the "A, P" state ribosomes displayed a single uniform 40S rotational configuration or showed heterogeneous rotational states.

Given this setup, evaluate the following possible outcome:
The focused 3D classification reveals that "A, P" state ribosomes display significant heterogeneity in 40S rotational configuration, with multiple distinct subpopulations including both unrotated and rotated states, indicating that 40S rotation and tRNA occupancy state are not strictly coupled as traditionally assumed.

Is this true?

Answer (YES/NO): YES